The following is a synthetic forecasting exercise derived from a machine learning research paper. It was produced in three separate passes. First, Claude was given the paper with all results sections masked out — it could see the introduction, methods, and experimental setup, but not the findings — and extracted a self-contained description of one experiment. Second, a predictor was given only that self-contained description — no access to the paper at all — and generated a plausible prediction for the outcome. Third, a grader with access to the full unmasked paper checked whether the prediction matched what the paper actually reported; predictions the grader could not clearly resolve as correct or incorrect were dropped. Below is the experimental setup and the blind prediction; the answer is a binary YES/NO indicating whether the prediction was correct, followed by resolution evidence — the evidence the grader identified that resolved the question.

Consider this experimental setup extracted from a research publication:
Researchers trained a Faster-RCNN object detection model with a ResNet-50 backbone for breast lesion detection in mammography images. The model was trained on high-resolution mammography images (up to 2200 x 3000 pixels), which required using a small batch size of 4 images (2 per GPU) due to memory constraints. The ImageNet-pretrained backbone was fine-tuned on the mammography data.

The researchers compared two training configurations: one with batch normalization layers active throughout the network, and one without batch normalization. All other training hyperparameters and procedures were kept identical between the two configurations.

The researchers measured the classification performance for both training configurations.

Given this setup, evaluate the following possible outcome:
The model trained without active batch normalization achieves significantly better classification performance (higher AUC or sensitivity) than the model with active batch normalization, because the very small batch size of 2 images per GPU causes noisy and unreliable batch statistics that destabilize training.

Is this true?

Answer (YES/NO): NO